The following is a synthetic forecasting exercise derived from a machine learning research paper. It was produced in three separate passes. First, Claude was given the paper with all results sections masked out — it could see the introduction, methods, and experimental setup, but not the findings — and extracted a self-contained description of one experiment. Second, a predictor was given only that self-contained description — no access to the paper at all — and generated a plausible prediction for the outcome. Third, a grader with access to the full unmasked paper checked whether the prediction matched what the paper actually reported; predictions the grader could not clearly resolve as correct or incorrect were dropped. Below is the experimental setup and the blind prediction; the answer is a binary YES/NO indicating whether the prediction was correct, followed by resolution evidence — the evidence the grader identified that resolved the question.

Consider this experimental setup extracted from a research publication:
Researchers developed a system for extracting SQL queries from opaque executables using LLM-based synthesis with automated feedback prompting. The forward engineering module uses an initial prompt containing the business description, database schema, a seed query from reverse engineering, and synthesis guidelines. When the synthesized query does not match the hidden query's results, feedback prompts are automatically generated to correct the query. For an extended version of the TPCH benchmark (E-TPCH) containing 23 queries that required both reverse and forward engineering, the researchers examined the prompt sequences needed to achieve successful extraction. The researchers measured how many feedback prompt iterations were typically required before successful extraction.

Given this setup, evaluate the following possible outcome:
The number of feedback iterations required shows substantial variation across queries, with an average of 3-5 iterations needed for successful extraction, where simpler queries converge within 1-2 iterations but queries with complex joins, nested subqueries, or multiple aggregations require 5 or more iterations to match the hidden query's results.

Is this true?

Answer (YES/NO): NO